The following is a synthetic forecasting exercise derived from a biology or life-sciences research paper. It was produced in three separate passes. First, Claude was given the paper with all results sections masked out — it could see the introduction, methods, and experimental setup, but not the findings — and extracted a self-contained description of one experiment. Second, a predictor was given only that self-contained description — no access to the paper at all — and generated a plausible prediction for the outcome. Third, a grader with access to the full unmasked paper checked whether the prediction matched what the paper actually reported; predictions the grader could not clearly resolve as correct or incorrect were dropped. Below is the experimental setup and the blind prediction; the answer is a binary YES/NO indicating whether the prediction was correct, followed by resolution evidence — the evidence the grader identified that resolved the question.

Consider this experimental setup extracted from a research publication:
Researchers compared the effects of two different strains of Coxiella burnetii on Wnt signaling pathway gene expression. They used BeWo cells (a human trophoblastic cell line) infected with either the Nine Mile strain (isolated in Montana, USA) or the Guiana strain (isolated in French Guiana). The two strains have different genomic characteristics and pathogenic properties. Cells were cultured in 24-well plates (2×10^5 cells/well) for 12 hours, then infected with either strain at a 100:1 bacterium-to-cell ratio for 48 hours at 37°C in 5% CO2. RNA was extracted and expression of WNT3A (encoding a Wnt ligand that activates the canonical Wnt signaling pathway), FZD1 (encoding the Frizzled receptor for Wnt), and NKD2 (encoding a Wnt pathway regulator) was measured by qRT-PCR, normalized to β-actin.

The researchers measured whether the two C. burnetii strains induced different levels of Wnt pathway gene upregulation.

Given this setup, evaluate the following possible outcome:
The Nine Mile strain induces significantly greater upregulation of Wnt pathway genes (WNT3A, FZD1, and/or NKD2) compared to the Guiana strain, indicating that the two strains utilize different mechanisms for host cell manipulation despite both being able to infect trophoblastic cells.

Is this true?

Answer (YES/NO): NO